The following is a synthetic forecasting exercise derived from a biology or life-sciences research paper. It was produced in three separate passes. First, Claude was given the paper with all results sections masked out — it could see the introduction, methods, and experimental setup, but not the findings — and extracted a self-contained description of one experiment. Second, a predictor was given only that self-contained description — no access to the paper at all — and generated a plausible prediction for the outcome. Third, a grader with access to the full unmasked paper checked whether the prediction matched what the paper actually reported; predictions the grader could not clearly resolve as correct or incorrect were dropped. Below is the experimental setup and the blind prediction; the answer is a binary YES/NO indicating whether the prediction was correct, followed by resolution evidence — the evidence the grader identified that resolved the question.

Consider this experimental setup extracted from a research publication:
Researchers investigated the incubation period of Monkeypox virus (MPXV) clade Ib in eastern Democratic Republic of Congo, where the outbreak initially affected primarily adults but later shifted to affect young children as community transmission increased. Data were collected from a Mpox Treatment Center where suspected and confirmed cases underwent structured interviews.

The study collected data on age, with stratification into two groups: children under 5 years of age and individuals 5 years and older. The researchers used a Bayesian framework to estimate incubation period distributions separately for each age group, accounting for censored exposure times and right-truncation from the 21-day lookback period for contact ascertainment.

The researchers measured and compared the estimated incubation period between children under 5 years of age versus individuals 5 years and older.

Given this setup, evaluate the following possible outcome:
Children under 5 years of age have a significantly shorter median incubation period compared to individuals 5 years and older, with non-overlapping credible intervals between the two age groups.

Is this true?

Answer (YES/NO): NO